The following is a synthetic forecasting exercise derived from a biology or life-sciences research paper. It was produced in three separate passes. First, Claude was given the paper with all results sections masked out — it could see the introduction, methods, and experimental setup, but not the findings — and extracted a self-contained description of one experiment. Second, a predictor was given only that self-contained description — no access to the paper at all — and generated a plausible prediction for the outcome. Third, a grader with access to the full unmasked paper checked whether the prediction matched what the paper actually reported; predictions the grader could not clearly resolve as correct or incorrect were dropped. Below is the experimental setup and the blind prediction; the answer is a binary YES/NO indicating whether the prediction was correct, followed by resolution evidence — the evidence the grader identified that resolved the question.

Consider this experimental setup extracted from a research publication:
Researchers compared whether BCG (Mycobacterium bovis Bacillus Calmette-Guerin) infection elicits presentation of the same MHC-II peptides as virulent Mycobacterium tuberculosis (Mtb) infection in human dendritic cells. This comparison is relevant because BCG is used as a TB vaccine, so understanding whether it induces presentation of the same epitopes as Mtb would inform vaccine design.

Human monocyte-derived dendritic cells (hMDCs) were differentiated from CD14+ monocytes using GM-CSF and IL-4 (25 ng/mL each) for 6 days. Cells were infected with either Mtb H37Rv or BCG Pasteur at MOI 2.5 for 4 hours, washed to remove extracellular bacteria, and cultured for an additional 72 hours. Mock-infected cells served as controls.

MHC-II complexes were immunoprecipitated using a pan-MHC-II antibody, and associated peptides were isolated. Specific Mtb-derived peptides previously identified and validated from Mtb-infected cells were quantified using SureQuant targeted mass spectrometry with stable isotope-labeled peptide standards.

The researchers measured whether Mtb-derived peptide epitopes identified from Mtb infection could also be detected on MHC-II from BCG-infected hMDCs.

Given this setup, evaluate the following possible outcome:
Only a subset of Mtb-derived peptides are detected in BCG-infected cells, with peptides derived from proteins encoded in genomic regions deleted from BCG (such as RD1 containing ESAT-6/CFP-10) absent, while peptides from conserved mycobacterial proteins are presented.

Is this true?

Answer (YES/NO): YES